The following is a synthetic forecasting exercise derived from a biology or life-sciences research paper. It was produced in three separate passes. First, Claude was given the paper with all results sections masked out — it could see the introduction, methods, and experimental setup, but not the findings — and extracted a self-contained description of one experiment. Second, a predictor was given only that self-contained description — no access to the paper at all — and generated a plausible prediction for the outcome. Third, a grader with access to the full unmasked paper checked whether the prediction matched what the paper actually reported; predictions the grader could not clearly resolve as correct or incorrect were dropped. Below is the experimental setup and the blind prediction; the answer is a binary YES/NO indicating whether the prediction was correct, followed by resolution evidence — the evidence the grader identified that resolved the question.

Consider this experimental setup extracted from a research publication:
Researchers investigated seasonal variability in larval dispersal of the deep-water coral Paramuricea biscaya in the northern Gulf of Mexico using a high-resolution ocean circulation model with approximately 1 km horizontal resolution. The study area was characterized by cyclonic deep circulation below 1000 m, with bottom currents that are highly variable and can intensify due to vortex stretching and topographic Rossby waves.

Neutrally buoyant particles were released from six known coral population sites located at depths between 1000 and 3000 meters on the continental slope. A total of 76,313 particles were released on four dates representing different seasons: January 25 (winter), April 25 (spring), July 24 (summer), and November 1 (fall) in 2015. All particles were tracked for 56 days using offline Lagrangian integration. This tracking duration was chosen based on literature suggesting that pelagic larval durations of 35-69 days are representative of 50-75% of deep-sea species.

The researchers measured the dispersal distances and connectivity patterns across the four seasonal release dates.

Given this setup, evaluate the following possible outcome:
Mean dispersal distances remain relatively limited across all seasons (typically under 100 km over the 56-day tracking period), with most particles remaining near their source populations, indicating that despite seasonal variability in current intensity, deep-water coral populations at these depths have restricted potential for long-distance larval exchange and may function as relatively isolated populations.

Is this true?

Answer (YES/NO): NO